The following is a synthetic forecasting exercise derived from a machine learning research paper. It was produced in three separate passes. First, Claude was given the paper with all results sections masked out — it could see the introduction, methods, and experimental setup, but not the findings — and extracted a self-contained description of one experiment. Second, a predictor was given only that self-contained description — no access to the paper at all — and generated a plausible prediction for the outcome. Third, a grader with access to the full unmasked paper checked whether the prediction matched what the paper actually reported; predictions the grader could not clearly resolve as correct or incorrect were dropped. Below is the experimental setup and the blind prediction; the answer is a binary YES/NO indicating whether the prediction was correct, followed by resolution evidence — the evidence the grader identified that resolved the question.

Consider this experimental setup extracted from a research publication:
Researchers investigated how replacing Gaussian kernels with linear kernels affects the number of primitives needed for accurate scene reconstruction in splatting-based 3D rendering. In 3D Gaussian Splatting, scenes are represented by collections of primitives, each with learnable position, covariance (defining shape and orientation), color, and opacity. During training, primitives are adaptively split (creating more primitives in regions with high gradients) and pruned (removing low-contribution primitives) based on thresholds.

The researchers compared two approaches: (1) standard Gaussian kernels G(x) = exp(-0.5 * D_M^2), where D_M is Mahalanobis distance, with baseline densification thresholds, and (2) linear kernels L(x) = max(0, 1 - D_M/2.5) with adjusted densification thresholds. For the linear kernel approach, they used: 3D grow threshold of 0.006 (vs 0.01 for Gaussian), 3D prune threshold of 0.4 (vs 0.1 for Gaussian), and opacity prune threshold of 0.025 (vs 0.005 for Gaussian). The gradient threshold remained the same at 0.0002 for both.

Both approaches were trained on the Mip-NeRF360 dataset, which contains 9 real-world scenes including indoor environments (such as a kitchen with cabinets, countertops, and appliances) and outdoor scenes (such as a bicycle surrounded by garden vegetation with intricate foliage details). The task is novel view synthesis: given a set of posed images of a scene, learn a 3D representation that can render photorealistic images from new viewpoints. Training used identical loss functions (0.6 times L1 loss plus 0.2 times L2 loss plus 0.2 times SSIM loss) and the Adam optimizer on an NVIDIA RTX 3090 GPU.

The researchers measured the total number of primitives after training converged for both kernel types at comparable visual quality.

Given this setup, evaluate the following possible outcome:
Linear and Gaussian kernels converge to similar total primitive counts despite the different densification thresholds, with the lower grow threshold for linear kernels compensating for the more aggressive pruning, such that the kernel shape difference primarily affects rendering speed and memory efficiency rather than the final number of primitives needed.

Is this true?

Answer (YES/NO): NO